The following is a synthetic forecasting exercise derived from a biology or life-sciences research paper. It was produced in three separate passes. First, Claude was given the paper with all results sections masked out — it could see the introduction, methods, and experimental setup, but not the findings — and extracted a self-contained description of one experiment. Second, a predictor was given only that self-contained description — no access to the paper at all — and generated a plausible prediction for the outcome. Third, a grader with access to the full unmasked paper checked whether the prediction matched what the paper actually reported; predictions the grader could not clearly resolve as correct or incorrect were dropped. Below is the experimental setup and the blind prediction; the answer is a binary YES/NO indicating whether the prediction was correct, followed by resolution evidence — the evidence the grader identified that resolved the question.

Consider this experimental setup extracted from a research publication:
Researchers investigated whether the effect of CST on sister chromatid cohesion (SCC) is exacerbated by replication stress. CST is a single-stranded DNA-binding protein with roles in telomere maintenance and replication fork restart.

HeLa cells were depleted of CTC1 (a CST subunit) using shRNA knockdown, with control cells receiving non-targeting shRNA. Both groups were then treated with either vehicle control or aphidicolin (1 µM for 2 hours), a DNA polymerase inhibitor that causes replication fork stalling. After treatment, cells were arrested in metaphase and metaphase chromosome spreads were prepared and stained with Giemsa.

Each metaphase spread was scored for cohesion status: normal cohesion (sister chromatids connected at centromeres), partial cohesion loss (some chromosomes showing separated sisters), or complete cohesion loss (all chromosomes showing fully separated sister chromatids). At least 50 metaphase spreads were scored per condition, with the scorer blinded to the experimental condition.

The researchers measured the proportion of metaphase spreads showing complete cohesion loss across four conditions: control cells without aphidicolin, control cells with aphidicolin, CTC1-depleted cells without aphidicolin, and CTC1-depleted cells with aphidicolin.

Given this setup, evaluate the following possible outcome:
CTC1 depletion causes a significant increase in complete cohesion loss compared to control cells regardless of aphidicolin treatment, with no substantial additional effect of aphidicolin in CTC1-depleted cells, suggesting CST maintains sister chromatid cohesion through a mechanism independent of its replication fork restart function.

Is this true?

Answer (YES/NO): NO